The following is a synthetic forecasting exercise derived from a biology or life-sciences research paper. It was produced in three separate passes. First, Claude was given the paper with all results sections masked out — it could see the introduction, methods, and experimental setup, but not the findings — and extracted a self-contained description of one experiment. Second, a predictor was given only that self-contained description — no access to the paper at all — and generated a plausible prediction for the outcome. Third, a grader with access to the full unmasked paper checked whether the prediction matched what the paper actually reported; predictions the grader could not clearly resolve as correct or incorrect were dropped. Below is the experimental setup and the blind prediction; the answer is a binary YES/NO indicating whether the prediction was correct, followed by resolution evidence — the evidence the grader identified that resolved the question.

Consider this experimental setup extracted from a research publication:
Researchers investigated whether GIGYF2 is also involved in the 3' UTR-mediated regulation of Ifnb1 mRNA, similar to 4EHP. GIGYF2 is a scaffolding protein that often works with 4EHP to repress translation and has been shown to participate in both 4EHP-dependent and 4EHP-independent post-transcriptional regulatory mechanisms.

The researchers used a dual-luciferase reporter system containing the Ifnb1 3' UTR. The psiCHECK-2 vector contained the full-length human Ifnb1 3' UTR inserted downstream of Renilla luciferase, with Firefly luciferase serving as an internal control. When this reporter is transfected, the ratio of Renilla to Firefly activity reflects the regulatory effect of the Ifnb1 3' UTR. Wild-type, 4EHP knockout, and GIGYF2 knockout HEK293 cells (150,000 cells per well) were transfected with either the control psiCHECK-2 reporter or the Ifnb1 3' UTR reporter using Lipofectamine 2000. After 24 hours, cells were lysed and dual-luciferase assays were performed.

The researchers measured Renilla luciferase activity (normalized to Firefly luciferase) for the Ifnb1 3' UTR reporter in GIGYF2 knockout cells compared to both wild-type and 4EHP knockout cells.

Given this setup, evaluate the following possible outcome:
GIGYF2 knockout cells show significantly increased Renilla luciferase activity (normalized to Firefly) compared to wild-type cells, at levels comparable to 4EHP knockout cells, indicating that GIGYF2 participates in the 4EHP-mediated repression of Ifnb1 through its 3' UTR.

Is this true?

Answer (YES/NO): YES